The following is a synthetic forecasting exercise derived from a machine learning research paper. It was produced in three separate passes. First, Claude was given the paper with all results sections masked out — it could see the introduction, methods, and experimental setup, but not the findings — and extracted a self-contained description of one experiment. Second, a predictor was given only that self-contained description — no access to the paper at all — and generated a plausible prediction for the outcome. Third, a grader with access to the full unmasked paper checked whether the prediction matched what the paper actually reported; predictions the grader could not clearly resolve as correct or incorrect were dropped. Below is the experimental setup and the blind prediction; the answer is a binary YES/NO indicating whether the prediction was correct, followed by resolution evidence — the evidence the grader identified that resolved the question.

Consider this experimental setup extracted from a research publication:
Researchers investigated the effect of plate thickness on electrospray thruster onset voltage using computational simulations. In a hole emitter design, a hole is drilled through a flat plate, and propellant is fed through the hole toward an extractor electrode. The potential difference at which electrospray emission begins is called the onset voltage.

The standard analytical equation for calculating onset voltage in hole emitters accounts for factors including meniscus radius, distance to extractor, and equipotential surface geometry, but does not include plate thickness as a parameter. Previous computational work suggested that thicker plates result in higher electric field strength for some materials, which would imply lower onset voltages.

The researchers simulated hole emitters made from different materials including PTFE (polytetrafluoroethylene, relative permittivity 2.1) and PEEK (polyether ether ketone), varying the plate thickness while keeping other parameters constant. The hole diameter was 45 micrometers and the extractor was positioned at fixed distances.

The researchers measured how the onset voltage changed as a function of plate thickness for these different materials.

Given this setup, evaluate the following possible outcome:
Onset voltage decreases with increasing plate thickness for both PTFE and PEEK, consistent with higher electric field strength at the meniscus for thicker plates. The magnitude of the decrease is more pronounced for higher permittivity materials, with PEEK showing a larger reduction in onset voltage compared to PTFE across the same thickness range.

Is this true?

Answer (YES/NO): NO